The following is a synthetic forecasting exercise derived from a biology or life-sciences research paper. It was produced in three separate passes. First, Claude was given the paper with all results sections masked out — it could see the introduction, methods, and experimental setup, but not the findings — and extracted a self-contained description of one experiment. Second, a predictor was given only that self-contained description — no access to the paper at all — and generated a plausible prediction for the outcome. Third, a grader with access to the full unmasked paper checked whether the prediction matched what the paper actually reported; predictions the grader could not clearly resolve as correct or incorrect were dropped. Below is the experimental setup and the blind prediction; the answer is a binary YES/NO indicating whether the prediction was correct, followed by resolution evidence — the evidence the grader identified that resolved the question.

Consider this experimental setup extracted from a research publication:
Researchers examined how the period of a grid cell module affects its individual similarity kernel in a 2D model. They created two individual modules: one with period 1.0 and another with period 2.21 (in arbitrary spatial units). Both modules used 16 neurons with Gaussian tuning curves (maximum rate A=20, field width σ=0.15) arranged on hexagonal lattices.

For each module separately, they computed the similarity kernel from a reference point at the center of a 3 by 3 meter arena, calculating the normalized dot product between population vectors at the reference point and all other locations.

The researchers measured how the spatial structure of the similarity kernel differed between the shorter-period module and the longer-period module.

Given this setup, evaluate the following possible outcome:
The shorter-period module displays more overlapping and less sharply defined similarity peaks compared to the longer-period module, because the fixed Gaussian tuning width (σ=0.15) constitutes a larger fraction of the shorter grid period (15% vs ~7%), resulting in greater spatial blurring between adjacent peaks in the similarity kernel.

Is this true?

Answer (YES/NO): NO